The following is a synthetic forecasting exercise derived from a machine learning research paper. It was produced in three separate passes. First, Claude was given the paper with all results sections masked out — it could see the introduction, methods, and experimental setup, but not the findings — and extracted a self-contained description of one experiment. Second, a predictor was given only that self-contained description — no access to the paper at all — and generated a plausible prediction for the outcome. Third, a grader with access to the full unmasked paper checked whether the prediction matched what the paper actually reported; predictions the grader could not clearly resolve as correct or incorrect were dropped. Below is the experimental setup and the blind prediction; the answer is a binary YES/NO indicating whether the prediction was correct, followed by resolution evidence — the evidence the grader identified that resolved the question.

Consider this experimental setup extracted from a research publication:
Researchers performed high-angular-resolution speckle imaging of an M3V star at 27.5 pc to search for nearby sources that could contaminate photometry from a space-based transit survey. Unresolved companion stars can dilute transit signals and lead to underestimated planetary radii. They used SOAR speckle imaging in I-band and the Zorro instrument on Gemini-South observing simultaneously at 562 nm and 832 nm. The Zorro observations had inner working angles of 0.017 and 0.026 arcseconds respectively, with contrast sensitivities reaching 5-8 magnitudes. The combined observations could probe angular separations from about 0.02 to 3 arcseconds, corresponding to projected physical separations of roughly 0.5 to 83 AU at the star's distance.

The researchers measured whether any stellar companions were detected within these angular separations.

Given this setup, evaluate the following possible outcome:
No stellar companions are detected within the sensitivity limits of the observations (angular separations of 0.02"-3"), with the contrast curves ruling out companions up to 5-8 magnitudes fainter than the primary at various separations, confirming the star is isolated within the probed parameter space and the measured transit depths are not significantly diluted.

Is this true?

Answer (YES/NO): YES